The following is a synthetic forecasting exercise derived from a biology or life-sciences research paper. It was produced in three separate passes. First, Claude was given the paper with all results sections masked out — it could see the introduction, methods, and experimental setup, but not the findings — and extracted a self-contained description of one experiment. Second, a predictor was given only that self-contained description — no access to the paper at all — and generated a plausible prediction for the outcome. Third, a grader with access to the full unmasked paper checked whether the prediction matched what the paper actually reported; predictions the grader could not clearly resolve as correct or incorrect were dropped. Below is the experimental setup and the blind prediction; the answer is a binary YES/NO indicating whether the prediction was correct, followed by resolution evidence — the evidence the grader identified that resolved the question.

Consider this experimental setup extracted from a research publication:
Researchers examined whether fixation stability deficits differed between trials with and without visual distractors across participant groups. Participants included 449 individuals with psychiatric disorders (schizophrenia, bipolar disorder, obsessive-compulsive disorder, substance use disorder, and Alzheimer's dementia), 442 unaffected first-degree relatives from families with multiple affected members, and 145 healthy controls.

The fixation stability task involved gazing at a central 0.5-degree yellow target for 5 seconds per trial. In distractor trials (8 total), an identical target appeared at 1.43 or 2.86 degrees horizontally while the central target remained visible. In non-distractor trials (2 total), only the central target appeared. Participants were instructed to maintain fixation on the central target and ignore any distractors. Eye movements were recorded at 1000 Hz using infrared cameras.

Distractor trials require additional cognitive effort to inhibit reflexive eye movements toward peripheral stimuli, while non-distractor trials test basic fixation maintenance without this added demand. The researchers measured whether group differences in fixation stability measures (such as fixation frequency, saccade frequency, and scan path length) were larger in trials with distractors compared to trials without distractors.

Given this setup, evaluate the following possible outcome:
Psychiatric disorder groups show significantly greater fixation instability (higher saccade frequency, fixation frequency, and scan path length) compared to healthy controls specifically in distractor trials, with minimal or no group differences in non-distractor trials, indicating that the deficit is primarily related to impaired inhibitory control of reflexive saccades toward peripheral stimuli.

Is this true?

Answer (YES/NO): YES